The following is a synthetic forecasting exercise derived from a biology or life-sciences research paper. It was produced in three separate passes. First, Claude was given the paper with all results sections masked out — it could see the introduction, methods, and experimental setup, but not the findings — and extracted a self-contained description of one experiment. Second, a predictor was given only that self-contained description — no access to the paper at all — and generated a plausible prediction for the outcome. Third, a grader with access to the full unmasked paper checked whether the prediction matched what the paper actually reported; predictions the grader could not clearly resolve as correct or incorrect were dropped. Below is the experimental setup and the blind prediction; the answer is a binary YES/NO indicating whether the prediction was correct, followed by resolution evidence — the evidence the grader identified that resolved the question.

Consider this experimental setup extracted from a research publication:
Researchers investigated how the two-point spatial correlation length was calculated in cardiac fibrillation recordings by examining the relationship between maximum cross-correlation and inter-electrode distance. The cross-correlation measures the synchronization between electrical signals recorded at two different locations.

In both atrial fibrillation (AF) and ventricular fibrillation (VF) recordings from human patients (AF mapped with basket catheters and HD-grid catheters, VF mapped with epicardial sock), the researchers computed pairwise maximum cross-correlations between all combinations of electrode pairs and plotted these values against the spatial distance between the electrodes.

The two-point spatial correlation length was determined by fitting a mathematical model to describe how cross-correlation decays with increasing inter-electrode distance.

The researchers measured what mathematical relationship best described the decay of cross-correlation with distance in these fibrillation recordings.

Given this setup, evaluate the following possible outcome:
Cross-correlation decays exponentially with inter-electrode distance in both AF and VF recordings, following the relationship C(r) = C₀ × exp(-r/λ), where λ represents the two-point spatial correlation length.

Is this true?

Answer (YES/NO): YES